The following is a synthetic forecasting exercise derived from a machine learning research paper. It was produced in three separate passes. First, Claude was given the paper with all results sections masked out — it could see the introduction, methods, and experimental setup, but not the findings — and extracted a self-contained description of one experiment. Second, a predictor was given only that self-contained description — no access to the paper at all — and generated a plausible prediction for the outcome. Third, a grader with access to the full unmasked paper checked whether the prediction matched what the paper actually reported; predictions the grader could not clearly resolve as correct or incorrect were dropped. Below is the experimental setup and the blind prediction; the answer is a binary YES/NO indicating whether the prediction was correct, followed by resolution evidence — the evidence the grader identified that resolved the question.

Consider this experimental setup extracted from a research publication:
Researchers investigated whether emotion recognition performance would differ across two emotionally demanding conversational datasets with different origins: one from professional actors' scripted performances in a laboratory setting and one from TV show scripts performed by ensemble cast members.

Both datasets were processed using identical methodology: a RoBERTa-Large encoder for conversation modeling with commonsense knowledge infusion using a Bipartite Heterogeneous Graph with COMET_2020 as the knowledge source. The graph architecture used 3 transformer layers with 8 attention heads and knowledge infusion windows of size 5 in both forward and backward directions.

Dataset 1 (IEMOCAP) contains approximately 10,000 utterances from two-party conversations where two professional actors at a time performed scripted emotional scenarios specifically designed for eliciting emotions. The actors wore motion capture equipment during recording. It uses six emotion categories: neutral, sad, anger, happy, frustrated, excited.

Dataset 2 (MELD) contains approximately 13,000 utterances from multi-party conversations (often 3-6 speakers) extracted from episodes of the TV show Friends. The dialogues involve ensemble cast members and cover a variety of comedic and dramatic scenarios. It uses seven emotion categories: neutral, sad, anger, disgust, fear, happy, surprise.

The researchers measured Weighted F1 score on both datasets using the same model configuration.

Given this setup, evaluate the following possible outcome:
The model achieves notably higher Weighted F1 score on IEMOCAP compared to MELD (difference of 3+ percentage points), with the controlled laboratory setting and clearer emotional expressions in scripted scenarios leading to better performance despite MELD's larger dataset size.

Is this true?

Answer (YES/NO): YES